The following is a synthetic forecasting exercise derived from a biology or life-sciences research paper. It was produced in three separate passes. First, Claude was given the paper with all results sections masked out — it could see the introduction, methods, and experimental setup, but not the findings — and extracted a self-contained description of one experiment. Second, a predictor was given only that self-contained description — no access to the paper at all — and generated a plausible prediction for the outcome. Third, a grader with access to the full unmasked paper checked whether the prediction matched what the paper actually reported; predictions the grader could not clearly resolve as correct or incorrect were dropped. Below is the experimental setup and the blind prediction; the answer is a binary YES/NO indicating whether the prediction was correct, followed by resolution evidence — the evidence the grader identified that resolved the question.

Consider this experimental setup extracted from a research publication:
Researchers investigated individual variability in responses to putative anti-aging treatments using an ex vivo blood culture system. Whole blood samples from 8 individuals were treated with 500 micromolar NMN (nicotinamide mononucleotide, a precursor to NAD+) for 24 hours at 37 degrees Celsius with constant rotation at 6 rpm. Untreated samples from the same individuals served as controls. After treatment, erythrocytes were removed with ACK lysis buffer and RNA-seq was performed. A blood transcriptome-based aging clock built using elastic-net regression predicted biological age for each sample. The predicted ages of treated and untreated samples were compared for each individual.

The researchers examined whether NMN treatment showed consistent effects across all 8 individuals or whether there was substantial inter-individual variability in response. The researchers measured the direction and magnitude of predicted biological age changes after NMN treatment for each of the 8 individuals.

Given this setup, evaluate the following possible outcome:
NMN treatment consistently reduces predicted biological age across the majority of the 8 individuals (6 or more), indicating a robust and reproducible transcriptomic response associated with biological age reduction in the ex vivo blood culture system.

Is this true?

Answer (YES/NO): NO